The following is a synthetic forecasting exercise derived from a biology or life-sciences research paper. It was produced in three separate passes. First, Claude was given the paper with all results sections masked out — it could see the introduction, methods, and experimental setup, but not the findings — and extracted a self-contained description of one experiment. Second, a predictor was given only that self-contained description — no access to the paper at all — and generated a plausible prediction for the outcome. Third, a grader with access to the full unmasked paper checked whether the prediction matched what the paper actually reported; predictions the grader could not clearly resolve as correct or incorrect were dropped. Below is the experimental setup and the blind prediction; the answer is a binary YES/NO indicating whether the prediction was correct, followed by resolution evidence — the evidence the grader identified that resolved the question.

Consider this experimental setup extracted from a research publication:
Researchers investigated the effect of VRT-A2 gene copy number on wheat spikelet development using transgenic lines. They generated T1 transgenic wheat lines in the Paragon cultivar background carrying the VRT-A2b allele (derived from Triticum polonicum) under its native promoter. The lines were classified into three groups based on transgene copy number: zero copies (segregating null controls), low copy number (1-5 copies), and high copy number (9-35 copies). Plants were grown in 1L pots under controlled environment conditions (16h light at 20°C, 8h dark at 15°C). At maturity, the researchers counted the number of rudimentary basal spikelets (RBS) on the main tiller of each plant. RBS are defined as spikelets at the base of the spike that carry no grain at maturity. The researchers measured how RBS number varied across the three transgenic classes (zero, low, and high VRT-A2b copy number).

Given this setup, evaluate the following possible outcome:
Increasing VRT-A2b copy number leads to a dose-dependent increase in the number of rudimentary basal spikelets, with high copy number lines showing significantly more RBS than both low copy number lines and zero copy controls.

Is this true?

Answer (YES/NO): NO